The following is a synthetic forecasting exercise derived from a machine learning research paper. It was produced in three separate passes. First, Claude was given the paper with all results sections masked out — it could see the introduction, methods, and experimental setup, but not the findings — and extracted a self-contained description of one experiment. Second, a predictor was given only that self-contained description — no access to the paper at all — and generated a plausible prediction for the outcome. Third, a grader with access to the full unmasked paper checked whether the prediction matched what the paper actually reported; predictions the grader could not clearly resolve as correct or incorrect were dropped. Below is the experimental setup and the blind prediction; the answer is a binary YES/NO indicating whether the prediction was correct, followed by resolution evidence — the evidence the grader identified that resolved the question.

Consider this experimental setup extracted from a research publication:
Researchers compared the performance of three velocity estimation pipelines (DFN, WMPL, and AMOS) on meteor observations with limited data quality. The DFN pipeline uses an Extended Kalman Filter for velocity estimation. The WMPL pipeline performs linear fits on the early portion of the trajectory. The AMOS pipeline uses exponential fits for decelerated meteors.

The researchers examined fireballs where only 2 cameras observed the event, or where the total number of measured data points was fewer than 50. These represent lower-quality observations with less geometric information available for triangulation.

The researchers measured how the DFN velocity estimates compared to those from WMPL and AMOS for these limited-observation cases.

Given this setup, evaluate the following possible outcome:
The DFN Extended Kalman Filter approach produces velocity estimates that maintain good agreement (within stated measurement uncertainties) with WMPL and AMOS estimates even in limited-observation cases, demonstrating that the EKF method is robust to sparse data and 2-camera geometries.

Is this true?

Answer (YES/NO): NO